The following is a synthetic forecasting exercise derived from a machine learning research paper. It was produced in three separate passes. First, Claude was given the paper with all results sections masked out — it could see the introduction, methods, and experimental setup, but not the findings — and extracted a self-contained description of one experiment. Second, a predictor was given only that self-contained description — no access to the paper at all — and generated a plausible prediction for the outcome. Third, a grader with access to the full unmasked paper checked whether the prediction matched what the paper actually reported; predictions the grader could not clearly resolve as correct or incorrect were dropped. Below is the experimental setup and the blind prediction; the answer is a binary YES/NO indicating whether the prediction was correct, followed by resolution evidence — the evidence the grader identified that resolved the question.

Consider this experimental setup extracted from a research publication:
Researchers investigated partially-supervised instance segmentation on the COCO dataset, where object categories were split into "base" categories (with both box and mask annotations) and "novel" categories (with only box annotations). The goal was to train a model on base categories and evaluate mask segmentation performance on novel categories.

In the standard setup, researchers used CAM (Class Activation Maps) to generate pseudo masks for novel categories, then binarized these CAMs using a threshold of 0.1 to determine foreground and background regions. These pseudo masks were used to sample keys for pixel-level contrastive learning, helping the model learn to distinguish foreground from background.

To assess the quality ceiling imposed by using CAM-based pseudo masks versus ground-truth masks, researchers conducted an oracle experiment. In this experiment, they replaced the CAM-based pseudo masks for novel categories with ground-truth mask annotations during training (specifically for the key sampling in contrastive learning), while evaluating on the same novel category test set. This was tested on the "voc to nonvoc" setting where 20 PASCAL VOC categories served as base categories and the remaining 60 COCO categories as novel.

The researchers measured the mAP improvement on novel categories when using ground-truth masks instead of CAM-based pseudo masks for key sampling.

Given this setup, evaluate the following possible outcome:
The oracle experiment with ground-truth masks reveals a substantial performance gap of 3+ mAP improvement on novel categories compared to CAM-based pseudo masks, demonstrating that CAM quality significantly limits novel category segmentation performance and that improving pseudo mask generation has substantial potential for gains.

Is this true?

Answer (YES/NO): NO